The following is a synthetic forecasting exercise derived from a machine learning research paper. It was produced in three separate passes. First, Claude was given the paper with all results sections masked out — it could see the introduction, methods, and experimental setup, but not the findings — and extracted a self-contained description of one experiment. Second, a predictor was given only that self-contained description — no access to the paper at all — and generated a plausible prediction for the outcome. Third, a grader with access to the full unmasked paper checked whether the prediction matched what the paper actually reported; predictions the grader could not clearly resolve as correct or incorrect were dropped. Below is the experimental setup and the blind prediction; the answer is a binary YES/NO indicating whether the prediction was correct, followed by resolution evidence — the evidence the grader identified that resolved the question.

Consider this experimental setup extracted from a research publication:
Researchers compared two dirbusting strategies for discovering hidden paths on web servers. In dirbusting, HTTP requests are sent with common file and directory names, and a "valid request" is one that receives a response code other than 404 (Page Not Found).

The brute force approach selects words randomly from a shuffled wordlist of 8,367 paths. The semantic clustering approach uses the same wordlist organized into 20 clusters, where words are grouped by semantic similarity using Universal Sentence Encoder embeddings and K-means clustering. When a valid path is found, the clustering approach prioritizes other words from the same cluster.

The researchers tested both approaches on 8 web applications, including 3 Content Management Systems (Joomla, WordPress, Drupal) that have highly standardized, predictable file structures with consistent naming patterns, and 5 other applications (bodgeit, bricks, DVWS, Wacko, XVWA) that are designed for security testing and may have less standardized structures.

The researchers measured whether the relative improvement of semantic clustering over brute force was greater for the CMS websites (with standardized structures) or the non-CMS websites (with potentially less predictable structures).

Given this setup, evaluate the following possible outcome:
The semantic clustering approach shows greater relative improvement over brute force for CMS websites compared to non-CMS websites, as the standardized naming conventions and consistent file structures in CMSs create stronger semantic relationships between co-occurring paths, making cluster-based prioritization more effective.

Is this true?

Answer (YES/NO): NO